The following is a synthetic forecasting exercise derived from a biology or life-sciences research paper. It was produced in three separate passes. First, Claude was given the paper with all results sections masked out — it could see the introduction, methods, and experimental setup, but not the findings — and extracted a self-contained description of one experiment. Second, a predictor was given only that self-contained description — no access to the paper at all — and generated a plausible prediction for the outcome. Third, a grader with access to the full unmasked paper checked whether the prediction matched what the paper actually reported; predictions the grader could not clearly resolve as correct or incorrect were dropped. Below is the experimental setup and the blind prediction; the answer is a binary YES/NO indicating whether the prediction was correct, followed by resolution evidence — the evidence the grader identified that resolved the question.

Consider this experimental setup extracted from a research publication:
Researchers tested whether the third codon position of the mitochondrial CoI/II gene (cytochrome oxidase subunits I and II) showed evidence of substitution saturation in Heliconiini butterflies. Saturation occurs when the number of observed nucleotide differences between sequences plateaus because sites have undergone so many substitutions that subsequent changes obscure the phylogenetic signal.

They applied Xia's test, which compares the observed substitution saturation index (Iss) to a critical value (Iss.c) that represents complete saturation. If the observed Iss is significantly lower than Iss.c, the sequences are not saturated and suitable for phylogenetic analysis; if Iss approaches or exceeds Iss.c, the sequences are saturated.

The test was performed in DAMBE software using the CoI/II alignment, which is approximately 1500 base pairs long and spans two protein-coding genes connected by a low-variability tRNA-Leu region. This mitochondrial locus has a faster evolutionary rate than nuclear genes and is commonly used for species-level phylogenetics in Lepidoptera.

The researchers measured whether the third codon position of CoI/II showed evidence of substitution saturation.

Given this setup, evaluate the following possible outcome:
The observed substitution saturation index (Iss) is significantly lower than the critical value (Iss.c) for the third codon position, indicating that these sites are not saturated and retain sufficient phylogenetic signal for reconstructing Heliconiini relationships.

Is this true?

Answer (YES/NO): NO